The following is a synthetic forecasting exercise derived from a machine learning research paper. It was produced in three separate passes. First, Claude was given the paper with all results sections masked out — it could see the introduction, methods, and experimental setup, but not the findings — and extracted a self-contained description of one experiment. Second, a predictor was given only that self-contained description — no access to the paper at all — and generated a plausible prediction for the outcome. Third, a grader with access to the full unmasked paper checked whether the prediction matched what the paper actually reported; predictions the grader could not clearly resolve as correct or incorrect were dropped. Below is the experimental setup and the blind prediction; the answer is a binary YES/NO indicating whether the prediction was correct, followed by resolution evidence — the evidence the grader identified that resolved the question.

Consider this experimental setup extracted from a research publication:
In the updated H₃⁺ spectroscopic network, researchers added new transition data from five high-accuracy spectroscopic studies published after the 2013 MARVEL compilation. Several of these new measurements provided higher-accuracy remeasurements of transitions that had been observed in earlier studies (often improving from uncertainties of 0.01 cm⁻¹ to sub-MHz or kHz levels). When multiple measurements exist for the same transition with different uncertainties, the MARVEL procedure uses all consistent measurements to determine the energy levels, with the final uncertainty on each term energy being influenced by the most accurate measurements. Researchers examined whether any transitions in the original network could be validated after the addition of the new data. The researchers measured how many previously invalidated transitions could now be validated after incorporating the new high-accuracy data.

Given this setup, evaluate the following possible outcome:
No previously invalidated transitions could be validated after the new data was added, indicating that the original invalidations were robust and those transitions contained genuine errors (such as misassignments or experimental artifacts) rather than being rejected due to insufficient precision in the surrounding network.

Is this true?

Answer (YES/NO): NO